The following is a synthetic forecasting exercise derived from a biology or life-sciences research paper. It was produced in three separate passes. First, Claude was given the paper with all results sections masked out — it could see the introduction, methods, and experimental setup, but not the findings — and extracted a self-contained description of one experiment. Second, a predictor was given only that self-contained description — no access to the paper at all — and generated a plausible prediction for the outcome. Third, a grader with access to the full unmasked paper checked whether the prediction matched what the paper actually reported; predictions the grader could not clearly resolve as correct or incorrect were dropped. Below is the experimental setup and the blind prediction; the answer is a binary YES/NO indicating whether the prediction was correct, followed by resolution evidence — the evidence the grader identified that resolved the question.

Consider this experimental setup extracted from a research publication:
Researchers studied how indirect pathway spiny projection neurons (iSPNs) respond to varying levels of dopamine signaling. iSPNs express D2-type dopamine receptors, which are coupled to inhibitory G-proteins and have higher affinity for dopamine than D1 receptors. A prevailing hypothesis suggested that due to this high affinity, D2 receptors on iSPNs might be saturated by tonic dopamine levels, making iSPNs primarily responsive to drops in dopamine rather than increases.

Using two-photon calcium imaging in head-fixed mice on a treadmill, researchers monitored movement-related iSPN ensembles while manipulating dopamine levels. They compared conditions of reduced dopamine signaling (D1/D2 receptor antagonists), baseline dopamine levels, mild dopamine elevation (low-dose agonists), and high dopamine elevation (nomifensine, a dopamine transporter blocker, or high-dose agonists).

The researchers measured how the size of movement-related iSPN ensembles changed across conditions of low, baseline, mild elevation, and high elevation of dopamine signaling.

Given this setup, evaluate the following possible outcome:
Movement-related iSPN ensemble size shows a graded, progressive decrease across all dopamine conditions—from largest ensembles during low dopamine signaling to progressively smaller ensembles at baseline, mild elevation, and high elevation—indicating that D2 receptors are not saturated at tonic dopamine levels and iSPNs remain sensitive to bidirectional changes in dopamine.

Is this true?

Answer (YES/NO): NO